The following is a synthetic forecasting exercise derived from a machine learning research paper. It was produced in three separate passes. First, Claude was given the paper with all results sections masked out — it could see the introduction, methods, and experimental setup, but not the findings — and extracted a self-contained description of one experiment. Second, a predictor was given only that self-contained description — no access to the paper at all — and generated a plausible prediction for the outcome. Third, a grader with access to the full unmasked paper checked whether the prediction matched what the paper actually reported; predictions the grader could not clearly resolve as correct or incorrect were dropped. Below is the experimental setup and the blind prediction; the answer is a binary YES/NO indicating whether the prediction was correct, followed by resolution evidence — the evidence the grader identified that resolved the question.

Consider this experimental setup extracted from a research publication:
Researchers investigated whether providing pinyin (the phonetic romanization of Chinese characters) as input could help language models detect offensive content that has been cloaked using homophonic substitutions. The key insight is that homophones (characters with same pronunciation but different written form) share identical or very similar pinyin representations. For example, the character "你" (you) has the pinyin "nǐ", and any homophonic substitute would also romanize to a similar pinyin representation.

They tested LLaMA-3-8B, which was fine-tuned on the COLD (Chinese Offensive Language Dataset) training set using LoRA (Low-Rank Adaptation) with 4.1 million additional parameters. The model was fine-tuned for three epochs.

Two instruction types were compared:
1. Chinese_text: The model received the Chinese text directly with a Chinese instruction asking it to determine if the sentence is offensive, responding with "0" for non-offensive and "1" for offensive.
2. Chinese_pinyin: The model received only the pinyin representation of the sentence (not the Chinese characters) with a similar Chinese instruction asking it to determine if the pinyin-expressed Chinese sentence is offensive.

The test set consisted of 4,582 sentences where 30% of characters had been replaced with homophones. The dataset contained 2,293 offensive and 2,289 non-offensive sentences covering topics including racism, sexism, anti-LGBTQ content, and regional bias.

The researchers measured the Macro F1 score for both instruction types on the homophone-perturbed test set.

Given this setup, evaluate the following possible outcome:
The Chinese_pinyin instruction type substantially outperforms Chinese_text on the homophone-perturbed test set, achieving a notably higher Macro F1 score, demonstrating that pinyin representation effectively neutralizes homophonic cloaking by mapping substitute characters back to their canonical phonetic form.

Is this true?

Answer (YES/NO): NO